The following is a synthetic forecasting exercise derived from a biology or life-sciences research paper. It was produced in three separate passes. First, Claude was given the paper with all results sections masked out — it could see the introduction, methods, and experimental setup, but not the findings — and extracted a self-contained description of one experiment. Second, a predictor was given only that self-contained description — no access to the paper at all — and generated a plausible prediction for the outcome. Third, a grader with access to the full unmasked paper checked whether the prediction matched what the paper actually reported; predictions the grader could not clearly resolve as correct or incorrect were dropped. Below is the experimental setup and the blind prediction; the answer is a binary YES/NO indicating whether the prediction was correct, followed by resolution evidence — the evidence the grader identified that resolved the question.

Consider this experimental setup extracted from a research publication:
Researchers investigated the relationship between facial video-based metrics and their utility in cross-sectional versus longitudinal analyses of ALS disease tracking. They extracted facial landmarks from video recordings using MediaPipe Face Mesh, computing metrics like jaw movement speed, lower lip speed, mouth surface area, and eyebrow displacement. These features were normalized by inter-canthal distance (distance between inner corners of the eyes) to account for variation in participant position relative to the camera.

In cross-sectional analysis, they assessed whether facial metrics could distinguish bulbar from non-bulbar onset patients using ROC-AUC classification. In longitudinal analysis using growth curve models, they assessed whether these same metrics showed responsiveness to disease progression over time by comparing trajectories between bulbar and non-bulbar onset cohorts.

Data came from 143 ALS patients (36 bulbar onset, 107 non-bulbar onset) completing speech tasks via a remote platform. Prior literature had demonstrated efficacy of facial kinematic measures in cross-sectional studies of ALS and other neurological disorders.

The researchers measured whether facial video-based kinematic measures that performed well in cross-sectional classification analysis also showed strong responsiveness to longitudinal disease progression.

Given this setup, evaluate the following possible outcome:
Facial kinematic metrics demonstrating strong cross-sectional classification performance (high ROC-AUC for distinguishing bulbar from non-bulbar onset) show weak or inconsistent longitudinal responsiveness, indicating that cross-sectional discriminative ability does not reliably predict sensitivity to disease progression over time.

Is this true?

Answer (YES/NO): YES